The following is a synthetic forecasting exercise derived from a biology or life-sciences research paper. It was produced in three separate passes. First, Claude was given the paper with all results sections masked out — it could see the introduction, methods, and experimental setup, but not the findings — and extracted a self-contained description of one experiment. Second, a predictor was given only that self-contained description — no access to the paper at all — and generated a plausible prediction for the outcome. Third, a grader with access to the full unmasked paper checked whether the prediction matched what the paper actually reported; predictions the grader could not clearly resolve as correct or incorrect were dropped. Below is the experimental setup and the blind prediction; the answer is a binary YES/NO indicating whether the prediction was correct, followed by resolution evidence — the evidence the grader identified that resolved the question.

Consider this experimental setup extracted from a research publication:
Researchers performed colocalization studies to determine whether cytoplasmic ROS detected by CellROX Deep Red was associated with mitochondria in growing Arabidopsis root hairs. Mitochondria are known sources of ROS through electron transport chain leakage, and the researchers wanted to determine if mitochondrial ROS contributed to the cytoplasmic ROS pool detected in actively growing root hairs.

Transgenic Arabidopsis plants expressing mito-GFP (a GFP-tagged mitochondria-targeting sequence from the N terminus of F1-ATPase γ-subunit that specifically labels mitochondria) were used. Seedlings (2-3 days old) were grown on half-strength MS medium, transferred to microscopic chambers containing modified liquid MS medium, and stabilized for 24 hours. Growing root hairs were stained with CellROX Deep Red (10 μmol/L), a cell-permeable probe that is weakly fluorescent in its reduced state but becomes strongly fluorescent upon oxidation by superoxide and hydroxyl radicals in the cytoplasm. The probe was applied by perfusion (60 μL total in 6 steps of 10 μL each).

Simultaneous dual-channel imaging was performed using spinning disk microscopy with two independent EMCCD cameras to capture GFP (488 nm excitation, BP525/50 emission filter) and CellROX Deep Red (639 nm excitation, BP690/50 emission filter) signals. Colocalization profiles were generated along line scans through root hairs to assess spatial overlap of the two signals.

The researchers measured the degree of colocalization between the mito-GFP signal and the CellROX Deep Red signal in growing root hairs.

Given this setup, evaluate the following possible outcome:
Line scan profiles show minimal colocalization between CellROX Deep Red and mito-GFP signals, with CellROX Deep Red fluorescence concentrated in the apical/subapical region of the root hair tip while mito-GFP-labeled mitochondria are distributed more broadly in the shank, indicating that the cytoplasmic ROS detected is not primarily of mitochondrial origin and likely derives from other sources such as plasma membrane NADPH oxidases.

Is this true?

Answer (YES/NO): NO